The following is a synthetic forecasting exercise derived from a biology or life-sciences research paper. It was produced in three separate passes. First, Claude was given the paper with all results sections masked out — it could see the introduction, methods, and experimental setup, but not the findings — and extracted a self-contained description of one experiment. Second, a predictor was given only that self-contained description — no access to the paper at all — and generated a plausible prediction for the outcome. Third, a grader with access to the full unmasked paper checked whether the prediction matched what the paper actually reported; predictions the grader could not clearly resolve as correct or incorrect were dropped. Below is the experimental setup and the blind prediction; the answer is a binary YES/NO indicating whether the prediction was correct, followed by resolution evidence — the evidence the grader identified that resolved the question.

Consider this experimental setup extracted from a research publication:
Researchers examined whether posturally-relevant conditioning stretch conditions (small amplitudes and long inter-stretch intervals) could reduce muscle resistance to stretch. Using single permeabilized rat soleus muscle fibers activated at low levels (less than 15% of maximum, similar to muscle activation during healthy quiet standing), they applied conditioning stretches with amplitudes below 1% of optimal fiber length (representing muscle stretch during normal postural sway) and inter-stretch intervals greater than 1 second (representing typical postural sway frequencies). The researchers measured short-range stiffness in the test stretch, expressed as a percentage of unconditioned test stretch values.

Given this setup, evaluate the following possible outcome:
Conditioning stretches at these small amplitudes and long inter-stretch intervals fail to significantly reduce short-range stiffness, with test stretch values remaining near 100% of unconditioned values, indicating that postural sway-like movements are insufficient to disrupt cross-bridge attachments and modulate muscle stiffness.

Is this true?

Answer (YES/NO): YES